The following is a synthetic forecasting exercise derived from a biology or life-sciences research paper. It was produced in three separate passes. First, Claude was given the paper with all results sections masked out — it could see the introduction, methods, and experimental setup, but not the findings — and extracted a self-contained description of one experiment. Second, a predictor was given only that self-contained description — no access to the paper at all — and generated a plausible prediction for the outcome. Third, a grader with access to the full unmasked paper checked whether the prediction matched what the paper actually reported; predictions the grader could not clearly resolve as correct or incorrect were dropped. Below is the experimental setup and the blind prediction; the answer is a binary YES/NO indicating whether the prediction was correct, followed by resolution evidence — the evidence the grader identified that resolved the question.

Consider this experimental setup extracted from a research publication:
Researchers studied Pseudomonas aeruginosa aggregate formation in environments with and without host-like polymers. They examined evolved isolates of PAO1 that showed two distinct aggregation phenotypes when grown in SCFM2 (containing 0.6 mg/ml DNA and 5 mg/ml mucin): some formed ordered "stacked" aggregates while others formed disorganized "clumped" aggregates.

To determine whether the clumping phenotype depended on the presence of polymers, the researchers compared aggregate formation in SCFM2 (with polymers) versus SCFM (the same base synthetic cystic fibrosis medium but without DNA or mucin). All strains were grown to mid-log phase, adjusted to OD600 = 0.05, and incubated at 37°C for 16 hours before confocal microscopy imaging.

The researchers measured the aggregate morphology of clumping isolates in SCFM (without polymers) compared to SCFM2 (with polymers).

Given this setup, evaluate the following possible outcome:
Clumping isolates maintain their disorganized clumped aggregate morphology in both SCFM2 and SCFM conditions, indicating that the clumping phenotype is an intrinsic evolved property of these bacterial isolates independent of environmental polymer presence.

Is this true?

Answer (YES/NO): YES